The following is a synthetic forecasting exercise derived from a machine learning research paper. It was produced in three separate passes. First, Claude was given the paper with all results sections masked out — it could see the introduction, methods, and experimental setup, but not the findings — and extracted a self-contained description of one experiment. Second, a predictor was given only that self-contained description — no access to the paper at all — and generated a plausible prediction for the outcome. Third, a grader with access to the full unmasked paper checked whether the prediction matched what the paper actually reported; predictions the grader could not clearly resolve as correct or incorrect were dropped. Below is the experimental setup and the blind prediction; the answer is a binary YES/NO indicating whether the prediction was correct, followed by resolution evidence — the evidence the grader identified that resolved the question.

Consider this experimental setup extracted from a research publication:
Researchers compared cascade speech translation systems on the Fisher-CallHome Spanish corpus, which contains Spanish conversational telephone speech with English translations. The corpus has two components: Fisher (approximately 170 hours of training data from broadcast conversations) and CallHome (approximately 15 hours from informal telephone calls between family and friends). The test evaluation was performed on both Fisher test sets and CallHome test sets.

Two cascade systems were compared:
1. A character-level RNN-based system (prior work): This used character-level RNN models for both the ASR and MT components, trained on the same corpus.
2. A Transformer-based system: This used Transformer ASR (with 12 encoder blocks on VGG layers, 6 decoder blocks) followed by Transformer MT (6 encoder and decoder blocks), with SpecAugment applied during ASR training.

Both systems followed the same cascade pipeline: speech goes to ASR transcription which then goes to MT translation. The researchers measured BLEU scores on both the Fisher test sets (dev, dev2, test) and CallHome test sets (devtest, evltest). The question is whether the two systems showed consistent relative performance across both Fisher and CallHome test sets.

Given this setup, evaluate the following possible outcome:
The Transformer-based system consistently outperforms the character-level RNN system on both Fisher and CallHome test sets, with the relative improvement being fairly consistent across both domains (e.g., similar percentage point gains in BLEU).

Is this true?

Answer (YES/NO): NO